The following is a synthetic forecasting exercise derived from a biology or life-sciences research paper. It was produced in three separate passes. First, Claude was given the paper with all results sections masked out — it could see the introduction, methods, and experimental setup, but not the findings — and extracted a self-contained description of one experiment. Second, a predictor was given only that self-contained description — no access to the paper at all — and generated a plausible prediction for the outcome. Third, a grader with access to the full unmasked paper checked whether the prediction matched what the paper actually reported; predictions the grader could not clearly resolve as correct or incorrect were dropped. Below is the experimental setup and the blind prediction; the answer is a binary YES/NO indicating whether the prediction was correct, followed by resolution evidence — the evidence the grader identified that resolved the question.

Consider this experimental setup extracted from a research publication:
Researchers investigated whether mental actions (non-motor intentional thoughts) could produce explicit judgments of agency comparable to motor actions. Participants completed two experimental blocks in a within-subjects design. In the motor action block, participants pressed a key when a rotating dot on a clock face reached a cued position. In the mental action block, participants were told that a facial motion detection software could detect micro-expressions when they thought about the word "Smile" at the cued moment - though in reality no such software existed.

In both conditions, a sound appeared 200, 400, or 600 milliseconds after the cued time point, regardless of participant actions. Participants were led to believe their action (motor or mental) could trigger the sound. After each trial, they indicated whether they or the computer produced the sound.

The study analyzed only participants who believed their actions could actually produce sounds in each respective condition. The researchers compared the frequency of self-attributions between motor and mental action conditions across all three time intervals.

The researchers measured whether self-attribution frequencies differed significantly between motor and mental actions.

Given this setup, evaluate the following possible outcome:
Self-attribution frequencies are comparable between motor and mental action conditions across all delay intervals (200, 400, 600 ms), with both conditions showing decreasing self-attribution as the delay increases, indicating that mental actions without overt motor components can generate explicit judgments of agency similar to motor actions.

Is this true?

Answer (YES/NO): YES